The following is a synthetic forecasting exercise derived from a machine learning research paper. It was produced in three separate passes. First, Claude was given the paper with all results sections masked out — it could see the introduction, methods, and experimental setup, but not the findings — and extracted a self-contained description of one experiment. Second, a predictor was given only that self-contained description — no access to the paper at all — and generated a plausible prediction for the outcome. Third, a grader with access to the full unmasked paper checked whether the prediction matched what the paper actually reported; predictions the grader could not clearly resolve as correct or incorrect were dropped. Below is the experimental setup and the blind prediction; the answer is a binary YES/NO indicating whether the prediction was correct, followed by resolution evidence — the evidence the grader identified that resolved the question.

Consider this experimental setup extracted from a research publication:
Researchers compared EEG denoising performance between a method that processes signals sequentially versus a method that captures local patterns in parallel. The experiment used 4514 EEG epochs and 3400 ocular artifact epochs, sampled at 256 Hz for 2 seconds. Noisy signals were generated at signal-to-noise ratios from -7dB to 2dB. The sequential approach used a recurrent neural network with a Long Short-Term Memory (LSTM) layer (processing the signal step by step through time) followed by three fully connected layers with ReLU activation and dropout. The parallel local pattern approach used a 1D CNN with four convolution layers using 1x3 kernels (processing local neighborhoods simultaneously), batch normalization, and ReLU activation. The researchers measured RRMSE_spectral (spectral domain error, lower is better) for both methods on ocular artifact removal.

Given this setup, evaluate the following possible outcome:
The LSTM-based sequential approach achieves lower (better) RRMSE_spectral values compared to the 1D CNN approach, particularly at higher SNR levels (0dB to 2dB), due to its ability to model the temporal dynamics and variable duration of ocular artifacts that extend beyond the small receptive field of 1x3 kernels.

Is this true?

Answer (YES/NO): NO